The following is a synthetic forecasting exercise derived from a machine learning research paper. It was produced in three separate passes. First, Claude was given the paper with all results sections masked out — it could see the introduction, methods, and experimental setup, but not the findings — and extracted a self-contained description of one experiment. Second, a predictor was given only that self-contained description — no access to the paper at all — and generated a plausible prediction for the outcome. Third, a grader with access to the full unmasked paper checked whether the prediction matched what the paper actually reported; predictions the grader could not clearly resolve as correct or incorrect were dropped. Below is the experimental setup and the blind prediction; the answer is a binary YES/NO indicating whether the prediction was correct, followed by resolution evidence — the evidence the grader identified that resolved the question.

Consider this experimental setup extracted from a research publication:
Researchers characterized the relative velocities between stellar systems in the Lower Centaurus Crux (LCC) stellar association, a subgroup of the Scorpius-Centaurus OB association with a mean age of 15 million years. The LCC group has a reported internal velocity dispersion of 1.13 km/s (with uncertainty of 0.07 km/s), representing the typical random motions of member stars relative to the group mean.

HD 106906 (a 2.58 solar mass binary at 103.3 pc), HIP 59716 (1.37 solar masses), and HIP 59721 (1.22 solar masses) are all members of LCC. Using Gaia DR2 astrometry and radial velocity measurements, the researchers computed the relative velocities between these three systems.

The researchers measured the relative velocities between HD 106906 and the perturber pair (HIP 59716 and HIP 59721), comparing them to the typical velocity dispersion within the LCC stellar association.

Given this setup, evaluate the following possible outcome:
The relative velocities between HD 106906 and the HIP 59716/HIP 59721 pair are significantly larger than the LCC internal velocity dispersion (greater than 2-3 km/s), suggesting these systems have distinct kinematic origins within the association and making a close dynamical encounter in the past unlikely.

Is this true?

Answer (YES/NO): NO